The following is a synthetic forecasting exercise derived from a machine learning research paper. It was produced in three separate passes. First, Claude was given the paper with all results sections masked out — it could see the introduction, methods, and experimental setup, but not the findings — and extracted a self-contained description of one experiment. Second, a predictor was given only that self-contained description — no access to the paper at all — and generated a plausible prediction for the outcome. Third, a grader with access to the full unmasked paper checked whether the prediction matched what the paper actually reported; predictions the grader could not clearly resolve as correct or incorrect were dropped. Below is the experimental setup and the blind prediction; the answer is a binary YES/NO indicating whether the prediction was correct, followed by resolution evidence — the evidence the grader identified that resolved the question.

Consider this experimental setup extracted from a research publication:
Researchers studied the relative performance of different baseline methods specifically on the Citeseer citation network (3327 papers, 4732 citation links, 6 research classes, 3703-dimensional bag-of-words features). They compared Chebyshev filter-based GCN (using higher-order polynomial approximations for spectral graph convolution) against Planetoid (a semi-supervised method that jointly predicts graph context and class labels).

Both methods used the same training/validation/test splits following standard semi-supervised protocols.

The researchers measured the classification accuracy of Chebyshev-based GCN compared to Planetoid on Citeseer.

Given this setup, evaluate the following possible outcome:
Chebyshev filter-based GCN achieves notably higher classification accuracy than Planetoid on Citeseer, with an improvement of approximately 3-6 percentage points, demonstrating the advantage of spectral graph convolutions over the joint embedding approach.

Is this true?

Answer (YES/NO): YES